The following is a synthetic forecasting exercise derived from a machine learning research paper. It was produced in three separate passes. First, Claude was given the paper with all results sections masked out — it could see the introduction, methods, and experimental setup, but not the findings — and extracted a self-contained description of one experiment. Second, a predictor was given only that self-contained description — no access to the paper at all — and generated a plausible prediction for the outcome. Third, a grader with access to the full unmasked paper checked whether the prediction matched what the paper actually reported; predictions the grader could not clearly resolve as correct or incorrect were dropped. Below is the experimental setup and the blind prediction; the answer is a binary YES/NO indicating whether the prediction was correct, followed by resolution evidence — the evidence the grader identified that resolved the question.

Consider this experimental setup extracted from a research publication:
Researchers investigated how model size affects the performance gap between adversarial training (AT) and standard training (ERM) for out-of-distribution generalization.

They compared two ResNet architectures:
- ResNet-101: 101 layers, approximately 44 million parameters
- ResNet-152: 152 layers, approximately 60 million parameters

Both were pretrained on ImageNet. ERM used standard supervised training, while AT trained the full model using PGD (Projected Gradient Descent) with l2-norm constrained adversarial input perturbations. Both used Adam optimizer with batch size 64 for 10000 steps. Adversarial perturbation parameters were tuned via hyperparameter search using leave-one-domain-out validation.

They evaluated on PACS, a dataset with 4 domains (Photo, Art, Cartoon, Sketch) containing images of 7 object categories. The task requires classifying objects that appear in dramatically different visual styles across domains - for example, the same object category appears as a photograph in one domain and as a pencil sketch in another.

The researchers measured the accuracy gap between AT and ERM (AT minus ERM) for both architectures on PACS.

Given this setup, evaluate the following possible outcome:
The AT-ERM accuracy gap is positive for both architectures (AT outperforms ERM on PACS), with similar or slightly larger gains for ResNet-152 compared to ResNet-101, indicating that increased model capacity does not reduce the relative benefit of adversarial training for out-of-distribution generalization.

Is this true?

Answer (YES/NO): NO